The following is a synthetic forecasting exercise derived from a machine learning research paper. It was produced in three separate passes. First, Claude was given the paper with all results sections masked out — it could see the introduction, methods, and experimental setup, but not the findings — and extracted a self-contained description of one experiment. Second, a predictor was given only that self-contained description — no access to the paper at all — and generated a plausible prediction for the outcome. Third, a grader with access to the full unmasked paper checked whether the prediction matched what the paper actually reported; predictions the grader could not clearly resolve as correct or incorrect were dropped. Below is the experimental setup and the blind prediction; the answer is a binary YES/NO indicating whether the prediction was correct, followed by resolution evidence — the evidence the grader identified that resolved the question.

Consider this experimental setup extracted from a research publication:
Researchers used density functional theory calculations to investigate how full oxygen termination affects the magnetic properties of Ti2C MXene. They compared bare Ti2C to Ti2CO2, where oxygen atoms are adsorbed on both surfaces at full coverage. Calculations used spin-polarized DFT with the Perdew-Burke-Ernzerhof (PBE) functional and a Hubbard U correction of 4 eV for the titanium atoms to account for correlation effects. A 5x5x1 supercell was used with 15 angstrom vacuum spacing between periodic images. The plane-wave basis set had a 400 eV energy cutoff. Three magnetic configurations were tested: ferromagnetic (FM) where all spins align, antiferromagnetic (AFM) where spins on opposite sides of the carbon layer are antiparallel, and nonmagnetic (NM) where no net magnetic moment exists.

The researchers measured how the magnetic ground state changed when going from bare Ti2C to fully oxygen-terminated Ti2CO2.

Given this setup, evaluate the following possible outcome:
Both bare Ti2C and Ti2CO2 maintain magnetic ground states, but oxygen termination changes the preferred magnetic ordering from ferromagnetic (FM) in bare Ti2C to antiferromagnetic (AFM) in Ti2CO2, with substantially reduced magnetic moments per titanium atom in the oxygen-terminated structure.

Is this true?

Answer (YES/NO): NO